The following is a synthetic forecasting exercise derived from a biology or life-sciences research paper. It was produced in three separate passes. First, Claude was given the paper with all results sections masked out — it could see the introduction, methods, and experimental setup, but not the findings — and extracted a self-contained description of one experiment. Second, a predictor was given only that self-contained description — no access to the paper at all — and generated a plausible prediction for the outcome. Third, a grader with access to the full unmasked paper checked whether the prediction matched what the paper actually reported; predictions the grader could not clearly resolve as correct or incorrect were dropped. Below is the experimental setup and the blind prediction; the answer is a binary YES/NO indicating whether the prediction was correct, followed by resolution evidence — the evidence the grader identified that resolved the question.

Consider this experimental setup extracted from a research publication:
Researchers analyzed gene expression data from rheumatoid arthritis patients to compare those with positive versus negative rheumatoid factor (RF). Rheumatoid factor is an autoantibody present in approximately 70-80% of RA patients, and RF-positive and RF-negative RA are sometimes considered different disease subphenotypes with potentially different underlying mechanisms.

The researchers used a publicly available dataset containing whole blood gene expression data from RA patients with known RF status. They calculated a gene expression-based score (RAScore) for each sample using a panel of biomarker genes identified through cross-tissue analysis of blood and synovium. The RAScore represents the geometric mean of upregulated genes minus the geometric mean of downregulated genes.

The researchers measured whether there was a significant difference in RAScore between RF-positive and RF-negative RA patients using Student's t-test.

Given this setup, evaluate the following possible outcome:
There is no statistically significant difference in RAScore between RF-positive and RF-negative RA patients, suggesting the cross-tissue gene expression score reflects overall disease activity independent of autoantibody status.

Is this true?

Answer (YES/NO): YES